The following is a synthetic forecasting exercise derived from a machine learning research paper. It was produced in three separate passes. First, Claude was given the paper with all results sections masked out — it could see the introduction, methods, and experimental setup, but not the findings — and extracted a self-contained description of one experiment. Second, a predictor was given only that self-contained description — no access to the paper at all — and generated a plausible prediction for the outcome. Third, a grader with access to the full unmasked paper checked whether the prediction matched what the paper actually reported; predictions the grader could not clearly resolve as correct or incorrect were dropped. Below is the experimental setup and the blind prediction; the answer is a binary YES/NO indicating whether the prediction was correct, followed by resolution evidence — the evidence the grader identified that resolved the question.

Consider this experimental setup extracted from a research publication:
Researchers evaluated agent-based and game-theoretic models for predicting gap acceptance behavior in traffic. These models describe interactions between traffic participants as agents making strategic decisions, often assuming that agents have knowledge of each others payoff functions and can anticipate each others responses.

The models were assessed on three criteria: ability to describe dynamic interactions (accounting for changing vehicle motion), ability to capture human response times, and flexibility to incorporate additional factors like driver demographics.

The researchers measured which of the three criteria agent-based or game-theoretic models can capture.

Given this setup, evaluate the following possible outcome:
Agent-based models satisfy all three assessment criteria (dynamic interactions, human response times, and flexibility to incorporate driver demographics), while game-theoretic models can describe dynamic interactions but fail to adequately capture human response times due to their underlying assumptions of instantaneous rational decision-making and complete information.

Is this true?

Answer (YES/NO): NO